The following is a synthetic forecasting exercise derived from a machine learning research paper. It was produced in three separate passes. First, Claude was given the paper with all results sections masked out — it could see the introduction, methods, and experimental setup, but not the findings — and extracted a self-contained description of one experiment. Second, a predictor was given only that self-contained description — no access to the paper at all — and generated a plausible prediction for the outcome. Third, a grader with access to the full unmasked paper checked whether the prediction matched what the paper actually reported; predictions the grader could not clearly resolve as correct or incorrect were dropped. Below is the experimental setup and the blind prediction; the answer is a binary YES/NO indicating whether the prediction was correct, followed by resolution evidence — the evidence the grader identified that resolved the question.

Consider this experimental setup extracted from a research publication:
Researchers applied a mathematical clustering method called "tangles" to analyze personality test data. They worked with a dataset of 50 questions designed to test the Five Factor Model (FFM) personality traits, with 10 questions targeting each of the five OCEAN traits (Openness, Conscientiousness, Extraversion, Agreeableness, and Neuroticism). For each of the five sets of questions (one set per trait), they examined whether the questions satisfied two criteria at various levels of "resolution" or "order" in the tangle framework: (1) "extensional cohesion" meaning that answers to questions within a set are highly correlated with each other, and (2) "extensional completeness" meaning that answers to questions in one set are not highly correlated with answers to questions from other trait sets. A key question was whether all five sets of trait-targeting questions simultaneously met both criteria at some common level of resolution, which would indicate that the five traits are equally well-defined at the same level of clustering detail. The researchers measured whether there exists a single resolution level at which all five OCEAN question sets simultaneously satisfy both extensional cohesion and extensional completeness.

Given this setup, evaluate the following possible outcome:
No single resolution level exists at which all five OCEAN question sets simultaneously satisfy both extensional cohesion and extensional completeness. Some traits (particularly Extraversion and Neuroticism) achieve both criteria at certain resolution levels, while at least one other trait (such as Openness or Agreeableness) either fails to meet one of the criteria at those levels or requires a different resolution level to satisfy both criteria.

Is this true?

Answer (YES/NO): YES